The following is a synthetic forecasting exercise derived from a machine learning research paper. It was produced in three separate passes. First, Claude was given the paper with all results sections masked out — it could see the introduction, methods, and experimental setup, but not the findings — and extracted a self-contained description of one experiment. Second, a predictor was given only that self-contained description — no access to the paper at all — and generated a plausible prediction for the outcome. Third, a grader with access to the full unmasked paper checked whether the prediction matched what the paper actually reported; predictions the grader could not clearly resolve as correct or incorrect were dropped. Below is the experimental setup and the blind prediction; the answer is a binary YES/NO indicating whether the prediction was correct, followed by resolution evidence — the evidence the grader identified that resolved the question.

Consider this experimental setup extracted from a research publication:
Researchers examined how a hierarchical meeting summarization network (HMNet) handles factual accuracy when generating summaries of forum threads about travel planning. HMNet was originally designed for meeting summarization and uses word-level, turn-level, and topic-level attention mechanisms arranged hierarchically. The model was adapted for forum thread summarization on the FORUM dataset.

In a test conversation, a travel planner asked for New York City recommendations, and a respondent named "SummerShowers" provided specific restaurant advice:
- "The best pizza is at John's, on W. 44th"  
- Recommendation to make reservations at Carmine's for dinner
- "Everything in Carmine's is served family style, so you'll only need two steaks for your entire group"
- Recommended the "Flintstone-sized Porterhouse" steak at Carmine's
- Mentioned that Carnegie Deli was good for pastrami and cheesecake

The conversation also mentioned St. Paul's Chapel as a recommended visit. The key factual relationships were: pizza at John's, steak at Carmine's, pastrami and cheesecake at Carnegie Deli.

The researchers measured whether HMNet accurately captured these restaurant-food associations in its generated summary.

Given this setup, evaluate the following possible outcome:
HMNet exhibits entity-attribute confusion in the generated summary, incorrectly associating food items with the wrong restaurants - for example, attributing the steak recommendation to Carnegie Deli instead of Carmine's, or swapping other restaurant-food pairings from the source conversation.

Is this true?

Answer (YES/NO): YES